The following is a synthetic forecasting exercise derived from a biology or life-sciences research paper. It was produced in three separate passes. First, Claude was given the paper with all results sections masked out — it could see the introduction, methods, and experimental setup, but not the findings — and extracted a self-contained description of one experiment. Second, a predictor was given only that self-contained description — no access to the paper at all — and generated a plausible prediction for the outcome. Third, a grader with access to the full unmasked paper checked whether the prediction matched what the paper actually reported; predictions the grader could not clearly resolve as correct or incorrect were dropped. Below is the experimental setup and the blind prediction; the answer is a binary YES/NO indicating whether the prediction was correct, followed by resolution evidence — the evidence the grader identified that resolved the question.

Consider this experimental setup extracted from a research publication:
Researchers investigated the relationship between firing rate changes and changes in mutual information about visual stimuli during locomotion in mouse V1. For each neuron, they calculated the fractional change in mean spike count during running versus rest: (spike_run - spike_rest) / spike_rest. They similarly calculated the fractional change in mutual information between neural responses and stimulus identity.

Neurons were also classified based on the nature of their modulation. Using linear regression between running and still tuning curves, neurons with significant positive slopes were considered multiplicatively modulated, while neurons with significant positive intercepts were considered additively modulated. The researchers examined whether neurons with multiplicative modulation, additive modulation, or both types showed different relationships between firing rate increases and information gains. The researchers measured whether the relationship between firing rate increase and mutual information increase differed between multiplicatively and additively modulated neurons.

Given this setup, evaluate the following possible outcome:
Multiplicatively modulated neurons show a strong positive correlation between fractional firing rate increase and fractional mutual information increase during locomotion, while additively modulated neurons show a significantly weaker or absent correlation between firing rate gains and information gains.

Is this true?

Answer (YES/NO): YES